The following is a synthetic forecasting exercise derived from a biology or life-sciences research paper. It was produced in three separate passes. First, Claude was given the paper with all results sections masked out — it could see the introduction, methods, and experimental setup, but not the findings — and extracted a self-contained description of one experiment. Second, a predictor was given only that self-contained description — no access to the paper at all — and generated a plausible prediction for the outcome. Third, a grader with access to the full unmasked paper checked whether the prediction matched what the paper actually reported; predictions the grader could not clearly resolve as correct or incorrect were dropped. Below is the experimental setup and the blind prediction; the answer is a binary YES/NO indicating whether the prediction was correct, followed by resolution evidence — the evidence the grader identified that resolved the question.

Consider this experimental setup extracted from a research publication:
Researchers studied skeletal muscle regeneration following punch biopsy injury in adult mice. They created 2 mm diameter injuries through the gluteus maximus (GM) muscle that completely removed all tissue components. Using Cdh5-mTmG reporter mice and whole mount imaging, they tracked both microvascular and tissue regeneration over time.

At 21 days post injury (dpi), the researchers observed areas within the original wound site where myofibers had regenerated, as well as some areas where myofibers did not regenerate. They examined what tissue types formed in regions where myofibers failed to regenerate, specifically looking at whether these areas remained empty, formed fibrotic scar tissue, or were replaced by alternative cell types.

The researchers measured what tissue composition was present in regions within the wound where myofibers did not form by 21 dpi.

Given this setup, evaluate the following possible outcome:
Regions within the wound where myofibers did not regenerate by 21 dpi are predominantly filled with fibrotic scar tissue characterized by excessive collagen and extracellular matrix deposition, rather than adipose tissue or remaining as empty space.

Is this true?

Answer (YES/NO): NO